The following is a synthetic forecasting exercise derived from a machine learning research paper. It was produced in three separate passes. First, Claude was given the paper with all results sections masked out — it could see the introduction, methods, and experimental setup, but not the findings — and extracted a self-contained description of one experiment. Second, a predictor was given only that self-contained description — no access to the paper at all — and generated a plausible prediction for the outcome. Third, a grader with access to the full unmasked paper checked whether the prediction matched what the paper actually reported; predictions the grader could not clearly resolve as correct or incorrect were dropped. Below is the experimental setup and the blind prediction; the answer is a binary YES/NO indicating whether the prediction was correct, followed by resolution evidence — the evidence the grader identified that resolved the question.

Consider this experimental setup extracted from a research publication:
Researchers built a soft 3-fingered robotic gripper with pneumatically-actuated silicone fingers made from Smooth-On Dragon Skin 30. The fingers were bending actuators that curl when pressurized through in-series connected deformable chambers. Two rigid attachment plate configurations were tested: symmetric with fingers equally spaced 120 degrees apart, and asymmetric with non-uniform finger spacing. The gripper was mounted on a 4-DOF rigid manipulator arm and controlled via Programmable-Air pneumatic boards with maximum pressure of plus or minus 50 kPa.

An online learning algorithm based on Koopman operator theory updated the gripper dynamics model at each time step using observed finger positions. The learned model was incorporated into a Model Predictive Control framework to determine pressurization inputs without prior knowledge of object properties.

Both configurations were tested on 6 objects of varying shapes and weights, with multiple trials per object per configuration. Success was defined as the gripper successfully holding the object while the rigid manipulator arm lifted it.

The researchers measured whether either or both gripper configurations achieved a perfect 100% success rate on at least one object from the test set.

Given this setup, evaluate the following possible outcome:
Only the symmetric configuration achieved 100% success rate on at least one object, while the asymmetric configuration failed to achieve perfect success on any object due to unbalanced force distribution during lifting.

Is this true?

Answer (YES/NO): NO